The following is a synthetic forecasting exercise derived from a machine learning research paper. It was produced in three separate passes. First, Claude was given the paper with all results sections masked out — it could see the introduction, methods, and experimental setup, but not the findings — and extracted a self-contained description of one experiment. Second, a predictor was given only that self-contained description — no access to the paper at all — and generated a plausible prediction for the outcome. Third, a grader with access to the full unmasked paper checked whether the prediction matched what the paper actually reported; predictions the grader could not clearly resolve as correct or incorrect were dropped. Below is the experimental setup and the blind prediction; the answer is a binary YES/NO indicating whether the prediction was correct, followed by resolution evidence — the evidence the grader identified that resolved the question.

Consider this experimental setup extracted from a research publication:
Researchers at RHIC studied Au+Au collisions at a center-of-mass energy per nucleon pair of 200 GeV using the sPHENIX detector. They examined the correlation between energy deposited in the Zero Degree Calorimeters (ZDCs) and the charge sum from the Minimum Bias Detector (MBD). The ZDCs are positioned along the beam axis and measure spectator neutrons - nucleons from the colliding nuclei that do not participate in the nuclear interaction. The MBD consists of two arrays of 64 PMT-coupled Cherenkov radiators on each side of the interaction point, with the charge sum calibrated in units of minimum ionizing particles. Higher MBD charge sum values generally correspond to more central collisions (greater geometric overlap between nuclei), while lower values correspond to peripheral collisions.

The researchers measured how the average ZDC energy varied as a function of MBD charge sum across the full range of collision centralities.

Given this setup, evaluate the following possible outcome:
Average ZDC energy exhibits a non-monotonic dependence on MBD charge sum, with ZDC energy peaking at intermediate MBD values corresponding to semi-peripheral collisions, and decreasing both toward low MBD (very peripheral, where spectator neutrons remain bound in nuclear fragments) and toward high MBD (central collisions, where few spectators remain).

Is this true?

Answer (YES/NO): YES